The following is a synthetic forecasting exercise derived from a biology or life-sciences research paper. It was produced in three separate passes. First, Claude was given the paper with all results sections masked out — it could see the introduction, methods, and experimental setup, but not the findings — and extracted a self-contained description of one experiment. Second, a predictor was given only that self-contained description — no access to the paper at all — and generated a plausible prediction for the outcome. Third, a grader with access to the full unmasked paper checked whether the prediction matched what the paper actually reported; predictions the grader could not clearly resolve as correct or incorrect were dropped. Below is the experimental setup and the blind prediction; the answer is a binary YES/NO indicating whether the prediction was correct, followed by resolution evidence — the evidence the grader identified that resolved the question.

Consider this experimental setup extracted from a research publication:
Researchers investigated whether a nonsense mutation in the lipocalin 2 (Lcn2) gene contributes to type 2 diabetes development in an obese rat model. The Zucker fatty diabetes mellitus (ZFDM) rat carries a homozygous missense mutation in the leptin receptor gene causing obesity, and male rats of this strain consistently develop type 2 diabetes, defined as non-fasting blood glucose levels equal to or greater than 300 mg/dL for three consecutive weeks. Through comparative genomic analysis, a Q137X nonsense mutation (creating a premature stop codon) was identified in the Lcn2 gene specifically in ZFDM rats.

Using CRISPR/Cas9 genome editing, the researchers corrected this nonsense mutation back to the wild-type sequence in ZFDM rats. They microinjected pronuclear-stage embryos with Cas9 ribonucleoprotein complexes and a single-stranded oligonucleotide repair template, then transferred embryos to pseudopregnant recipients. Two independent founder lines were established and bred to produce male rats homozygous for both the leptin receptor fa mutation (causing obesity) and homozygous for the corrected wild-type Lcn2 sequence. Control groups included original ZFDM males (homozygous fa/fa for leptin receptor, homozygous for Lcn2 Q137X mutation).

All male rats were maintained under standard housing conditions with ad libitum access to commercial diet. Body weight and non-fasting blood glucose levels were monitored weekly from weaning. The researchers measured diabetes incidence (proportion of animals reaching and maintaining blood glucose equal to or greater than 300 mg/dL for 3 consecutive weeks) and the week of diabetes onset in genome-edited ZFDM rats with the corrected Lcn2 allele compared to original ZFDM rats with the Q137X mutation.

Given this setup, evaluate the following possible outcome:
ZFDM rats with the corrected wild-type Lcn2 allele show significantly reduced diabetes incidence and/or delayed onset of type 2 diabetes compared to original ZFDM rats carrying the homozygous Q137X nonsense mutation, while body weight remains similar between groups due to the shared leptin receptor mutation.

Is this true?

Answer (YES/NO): NO